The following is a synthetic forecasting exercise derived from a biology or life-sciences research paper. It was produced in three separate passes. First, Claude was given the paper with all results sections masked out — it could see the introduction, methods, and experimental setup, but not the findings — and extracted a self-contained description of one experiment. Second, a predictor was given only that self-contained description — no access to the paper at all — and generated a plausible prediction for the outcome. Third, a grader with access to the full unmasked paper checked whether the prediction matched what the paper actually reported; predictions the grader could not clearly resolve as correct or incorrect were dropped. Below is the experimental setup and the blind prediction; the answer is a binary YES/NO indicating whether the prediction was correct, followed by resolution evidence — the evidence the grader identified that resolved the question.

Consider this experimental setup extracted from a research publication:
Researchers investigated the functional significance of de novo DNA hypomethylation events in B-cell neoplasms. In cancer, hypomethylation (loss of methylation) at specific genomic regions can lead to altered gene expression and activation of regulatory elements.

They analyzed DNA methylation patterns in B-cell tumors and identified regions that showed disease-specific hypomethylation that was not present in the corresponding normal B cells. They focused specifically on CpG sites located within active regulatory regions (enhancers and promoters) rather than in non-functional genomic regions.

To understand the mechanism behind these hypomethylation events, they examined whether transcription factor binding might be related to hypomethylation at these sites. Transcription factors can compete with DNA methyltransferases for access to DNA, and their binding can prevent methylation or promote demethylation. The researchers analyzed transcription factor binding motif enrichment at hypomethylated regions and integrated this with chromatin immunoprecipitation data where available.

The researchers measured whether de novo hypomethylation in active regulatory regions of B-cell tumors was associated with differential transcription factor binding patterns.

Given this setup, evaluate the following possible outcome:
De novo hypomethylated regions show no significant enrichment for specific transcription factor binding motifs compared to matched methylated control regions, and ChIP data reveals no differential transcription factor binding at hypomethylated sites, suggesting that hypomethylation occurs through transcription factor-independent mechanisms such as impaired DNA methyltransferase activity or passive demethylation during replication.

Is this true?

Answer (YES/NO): NO